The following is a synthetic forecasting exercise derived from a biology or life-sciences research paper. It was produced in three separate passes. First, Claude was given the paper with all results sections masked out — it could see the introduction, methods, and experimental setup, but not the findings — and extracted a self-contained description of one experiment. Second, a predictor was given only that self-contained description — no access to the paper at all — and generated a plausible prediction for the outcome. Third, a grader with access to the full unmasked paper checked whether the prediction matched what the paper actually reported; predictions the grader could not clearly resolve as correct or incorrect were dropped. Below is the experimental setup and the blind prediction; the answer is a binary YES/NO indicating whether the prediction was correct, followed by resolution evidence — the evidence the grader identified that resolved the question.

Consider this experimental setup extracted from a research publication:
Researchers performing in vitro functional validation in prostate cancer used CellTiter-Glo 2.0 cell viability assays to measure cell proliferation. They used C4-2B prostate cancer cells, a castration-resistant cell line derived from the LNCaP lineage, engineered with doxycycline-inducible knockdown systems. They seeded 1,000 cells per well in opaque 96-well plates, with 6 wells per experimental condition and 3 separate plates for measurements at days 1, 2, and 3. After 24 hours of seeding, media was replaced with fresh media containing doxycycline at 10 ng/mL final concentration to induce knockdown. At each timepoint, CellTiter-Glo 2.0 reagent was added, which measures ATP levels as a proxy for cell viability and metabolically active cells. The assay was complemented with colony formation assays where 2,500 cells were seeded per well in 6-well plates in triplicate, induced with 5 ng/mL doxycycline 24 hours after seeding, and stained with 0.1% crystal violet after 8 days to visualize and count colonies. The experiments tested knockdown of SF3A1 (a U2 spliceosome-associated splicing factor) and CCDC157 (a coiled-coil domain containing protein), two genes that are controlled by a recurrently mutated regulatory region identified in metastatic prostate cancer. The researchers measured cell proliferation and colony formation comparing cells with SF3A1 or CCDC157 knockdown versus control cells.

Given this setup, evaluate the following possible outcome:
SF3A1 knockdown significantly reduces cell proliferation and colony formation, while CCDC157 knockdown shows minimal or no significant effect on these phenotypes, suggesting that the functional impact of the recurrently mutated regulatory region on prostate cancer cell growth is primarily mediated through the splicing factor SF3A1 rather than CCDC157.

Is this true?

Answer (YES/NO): NO